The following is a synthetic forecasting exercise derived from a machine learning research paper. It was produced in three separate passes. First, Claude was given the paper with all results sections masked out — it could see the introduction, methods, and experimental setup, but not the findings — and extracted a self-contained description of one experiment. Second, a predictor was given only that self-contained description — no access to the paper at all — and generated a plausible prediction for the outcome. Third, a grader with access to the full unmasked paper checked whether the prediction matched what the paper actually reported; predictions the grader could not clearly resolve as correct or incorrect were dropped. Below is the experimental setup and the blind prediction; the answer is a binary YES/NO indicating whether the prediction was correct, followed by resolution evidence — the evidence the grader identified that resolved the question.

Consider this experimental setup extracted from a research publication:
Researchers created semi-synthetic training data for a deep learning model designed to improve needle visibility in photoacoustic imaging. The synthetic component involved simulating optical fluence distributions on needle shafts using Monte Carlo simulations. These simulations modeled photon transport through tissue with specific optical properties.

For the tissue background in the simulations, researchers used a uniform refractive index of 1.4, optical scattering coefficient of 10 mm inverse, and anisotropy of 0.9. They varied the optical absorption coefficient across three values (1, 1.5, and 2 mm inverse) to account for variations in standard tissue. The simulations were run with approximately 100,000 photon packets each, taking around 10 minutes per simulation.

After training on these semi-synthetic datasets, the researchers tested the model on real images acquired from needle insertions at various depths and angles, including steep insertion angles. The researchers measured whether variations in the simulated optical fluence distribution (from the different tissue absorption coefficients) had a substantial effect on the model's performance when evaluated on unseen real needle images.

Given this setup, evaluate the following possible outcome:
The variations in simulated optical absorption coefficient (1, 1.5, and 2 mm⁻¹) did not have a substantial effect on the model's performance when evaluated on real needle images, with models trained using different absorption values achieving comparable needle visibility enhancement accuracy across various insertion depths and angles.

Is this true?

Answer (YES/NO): NO